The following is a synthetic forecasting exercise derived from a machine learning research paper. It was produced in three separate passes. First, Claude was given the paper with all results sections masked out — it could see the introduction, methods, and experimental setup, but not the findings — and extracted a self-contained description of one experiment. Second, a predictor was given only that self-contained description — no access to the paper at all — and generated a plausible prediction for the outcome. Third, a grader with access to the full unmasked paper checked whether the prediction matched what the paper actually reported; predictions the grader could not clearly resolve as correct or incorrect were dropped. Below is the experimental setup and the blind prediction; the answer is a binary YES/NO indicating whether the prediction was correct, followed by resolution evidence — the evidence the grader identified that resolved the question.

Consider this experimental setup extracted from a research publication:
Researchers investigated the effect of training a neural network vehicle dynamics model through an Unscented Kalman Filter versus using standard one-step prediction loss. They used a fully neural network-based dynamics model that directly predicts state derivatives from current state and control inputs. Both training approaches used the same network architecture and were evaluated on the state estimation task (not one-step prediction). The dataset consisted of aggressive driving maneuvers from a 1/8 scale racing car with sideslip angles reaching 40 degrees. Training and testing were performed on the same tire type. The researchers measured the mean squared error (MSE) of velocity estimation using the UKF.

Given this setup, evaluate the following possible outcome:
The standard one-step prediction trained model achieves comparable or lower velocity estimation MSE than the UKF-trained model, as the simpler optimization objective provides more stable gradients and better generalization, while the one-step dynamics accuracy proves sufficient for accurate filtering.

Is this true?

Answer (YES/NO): NO